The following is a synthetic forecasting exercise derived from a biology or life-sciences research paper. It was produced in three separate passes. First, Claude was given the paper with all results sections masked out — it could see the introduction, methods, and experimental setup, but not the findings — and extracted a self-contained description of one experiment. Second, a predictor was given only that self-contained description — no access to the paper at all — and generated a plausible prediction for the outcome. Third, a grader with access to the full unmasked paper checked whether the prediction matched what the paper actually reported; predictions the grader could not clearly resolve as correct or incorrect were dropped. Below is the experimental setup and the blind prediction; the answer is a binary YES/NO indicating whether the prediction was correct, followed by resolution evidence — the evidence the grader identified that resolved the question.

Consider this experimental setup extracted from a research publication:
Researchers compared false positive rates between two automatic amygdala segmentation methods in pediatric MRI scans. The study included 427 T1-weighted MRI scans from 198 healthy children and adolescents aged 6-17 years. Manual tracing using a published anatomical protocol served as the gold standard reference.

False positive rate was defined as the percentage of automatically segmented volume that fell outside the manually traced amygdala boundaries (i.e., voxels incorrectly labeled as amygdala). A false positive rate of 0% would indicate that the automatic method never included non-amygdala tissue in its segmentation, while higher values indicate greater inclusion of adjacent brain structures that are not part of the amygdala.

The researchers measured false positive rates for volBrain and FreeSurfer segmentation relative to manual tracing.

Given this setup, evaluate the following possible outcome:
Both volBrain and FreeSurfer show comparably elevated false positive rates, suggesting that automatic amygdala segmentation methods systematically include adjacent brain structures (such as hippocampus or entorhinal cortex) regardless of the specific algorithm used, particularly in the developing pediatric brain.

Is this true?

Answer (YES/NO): NO